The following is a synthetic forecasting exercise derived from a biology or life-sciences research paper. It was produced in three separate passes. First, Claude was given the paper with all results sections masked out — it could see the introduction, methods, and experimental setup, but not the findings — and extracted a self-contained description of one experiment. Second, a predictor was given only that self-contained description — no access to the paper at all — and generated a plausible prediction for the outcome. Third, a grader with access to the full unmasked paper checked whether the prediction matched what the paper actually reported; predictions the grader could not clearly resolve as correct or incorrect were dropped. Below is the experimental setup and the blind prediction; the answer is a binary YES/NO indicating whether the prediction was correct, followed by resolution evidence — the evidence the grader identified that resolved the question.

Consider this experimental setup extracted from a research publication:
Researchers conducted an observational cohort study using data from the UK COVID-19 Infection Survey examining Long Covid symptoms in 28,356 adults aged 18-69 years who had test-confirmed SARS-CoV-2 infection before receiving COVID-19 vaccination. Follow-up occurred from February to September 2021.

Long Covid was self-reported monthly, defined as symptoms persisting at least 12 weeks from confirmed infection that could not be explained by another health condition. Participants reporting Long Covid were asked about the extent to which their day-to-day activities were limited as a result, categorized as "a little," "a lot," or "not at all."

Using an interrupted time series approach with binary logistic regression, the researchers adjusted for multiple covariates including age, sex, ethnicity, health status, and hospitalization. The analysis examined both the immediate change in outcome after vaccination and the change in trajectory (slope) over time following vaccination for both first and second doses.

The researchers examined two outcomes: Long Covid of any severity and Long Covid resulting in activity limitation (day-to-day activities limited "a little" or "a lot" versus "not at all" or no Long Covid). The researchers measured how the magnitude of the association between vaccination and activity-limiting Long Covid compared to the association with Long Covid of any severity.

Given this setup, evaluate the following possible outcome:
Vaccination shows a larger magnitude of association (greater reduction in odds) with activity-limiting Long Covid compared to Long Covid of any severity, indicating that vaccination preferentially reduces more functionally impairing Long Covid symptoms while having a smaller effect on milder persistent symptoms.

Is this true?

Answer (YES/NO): NO